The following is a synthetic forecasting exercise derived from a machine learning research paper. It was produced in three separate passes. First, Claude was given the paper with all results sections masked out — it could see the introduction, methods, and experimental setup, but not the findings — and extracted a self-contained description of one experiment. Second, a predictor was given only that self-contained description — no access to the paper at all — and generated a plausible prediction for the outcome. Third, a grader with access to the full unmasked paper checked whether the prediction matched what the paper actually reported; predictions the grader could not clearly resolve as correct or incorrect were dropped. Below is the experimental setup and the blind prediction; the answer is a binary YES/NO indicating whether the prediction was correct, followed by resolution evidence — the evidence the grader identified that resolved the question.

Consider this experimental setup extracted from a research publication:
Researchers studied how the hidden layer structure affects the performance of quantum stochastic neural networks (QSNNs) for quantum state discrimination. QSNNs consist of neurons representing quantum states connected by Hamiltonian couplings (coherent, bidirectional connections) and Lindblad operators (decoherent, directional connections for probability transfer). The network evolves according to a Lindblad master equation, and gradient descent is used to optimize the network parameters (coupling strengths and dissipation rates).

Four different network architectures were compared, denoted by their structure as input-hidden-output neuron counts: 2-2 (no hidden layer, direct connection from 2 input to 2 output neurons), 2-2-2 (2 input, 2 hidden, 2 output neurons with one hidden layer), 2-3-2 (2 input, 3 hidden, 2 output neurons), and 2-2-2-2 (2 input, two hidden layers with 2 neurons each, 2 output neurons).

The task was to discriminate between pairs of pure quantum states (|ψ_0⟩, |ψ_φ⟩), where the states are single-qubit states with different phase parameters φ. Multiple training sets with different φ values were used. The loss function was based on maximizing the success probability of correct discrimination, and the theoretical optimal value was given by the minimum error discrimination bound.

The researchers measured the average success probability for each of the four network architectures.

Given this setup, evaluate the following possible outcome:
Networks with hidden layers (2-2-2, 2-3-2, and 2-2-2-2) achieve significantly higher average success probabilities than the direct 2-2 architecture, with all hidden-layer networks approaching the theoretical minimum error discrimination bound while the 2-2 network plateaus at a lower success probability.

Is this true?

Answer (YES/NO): YES